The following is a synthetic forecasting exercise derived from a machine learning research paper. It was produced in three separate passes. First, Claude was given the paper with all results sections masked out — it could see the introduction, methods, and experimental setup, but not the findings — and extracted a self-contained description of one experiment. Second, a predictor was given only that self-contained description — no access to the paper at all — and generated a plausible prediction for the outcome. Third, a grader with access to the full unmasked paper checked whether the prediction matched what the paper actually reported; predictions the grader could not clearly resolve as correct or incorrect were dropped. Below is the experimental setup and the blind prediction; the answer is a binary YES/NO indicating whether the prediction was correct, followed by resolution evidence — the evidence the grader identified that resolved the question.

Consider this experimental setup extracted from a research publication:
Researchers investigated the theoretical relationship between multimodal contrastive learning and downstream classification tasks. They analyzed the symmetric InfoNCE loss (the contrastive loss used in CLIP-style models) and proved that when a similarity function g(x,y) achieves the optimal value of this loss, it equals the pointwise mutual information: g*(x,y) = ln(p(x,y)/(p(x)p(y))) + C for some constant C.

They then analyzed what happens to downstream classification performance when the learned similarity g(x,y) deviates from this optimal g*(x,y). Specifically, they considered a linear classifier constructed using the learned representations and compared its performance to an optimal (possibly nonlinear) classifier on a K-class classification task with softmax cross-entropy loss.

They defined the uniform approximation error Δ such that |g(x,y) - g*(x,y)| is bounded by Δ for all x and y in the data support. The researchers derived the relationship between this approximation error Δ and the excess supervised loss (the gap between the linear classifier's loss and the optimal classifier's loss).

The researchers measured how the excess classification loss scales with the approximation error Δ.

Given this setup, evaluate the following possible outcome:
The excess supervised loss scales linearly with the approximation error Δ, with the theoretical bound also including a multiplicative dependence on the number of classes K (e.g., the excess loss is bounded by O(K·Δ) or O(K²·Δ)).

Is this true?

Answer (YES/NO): NO